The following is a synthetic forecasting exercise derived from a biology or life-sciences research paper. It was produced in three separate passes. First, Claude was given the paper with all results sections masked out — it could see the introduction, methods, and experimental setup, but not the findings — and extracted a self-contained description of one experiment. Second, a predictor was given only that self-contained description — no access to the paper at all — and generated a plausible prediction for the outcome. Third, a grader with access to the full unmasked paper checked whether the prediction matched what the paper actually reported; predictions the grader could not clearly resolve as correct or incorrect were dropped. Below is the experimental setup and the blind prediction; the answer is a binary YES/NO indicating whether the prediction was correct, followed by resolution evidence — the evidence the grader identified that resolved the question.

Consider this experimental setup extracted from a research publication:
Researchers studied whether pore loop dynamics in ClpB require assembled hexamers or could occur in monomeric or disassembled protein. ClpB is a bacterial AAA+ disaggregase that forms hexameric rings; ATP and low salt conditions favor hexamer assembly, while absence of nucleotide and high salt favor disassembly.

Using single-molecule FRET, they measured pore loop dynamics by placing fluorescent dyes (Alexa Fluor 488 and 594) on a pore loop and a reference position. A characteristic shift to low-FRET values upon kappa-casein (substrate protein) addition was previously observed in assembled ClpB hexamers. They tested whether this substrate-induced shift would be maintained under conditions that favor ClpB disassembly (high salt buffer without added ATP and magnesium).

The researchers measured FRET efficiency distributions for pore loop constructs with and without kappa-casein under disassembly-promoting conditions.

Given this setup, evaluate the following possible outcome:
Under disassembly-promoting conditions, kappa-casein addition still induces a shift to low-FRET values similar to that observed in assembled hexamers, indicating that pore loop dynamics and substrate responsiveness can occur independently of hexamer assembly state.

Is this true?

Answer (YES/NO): NO